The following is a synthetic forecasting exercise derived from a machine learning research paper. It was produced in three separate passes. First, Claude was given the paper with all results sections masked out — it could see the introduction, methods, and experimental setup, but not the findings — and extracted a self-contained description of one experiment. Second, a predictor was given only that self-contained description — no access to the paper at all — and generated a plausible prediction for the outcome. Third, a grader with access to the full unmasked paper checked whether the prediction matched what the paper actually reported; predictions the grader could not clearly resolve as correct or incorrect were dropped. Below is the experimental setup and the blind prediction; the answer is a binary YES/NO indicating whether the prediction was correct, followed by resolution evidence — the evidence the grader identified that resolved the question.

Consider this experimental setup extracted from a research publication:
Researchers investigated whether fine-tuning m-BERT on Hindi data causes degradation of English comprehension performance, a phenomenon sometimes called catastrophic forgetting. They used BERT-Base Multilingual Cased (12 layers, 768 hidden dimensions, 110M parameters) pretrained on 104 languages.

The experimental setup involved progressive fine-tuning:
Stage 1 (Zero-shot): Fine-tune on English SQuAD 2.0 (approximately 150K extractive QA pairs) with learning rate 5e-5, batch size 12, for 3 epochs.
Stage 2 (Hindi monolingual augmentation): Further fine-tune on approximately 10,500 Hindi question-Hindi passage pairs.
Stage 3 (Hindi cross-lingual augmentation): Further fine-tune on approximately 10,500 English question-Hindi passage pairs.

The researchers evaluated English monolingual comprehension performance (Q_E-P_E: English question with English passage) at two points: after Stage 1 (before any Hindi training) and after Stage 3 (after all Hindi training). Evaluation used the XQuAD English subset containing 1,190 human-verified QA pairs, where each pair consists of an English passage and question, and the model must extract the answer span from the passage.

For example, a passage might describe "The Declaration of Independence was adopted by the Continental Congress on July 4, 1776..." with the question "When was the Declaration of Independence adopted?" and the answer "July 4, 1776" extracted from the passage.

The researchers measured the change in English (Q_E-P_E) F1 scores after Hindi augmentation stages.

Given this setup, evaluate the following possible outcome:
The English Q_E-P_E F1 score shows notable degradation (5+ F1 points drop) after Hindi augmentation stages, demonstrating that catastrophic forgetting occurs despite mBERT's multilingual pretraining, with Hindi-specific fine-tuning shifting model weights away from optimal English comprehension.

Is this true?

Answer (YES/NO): NO